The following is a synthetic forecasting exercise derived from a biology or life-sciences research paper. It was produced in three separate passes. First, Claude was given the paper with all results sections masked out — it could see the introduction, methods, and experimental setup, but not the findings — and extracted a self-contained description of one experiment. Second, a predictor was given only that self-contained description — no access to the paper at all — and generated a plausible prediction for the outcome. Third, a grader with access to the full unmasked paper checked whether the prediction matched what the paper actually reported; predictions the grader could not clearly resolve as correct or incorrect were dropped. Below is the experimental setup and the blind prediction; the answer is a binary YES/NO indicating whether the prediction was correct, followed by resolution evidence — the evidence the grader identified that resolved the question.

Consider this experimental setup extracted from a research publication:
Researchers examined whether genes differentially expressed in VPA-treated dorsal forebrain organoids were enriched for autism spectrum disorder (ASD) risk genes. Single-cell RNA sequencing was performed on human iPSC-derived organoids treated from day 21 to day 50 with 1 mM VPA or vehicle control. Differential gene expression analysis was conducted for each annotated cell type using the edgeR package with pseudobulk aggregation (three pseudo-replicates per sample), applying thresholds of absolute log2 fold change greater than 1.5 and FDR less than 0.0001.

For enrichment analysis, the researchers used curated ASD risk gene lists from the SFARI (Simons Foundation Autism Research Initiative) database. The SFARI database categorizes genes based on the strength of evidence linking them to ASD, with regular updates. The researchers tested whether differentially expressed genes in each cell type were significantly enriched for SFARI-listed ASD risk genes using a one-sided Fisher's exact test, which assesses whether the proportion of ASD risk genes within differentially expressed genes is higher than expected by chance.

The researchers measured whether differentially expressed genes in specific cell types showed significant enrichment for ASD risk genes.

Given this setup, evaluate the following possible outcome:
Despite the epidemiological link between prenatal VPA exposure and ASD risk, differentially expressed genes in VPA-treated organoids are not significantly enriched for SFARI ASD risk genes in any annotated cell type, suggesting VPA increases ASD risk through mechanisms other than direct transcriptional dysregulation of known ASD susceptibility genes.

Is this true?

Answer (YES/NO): NO